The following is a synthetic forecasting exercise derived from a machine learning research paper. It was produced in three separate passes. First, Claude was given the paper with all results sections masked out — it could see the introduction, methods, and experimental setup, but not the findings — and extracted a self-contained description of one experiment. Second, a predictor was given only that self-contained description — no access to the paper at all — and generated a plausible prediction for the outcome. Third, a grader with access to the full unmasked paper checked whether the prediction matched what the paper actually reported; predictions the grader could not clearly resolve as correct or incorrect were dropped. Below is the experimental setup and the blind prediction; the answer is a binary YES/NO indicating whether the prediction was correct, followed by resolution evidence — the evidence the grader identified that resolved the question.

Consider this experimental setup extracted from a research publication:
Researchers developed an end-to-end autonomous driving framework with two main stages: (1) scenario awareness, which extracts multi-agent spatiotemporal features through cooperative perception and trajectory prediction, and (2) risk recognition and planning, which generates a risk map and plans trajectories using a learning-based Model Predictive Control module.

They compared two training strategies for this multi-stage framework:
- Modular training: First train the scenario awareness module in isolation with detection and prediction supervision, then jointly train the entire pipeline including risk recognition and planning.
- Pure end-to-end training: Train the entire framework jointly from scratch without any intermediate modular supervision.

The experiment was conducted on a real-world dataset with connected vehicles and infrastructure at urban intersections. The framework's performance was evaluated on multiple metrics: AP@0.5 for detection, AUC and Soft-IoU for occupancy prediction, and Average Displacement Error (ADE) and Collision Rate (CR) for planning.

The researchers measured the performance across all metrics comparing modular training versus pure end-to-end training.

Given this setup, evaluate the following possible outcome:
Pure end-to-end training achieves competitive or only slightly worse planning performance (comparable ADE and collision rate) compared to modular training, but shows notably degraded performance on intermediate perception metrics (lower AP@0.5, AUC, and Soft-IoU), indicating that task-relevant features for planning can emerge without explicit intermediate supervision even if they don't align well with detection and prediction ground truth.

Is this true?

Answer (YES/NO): NO